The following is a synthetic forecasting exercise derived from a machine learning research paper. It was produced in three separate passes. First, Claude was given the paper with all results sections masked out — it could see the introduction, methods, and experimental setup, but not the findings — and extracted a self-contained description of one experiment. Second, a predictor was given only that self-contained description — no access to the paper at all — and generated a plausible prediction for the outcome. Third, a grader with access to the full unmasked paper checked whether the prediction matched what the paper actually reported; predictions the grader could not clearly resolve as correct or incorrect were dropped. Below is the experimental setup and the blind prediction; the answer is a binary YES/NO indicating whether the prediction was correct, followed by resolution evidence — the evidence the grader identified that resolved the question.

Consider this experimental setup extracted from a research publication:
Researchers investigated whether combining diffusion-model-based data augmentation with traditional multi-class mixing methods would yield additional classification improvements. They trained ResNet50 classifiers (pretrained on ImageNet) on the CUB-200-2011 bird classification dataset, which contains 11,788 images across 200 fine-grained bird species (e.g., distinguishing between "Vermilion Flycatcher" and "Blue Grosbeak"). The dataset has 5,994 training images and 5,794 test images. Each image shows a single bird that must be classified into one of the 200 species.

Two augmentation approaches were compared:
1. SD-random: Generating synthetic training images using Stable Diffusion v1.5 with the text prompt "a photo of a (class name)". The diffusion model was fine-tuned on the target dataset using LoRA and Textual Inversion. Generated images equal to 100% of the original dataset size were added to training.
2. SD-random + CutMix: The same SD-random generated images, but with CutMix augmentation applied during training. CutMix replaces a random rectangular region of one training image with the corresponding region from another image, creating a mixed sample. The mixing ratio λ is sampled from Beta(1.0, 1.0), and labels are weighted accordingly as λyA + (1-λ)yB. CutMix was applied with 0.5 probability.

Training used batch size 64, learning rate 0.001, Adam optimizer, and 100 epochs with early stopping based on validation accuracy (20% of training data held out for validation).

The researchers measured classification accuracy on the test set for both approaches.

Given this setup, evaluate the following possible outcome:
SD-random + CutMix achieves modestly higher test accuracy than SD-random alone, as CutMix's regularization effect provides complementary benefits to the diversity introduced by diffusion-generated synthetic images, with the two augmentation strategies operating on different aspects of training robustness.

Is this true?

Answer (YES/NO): NO